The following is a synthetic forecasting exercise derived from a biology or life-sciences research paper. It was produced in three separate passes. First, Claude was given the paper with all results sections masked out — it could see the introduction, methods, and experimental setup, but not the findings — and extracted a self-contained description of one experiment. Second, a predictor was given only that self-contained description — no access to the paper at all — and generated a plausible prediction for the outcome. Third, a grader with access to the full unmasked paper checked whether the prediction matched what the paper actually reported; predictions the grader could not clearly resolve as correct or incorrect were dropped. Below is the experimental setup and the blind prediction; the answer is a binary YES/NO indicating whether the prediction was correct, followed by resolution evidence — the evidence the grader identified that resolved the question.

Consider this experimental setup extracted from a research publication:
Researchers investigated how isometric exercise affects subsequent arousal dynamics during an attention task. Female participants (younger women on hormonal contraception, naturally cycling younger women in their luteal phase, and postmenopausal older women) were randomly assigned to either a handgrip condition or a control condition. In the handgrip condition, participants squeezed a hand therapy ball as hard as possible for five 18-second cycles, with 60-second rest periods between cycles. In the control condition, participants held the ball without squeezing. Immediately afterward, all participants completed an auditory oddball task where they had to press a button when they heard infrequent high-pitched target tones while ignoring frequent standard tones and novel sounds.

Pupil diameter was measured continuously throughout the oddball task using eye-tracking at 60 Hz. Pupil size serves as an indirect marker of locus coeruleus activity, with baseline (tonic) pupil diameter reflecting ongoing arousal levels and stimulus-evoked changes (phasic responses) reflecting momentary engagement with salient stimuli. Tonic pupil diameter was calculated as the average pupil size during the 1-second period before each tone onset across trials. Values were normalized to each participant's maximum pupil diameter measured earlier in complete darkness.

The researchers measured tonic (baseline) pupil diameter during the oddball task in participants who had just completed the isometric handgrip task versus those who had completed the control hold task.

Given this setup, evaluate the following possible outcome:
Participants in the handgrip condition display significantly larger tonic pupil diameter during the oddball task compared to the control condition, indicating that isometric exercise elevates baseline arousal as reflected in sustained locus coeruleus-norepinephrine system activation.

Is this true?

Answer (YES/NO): NO